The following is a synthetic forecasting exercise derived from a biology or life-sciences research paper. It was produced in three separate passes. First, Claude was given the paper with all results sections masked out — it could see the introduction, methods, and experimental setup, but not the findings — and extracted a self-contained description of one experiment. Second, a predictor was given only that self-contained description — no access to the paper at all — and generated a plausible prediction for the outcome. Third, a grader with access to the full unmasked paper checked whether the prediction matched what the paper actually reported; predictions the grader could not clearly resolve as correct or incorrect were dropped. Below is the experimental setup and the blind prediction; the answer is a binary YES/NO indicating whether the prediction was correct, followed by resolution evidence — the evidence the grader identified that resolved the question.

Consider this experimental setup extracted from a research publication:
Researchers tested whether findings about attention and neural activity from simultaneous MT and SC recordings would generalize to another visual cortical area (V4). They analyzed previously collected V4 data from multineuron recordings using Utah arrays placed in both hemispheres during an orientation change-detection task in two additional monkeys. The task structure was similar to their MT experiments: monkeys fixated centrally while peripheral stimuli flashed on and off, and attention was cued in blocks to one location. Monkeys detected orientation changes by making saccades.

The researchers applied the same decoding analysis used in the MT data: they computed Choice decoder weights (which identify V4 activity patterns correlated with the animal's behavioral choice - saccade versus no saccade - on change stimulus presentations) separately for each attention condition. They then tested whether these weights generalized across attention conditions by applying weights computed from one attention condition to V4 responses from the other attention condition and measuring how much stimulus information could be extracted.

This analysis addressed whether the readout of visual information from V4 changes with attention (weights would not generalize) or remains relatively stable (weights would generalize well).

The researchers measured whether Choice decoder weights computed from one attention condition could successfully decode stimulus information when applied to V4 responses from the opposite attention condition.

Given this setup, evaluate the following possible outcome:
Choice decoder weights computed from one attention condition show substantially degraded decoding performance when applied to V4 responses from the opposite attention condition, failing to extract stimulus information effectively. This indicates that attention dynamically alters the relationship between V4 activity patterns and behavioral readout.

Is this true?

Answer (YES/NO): NO